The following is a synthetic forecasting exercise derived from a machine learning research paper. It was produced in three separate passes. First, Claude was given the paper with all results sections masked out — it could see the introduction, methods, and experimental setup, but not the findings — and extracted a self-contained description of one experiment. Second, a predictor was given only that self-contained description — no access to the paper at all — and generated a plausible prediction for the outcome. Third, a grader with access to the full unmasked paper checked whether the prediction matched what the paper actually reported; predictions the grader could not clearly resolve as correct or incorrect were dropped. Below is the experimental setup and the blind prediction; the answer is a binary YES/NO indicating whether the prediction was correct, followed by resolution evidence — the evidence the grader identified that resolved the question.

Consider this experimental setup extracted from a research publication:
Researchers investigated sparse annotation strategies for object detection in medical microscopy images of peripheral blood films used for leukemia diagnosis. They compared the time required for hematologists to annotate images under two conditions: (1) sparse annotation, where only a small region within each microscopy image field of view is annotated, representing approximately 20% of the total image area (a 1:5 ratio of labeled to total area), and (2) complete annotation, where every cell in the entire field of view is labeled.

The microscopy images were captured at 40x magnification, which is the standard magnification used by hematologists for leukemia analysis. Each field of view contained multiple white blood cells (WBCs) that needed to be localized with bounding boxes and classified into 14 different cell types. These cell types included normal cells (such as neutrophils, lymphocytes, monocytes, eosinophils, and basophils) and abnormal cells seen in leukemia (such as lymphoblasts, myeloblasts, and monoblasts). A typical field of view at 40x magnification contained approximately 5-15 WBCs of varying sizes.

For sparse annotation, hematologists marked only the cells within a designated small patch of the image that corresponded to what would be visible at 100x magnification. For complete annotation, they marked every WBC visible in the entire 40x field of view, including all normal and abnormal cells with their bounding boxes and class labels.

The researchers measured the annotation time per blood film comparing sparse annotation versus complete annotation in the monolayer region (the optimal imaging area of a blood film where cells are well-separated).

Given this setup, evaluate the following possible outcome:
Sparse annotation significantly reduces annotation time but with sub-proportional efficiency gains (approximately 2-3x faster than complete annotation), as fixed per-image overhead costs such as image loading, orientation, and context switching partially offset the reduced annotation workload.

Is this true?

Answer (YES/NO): NO